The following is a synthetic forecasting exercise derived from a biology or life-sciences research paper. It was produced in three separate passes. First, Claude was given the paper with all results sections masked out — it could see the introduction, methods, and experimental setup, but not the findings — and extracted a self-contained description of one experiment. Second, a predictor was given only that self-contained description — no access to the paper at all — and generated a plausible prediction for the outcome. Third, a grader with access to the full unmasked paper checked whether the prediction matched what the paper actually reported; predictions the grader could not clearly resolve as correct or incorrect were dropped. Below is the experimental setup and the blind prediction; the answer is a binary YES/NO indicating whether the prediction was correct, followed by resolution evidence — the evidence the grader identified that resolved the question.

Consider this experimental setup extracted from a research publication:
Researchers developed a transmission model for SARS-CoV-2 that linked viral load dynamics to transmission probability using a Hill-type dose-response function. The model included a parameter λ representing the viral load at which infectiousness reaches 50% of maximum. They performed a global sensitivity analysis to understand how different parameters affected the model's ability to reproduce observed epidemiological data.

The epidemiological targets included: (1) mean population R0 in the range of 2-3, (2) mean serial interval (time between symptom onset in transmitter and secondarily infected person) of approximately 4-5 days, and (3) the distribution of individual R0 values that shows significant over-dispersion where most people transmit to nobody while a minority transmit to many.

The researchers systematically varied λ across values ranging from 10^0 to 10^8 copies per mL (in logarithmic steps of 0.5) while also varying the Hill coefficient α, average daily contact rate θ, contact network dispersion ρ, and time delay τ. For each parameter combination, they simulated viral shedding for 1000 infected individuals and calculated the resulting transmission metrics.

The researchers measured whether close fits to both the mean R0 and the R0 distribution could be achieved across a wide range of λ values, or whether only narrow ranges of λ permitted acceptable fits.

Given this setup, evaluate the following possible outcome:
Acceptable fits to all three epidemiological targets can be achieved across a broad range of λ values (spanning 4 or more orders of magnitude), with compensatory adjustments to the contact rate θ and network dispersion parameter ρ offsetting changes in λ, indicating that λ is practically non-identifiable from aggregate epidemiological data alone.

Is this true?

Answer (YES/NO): NO